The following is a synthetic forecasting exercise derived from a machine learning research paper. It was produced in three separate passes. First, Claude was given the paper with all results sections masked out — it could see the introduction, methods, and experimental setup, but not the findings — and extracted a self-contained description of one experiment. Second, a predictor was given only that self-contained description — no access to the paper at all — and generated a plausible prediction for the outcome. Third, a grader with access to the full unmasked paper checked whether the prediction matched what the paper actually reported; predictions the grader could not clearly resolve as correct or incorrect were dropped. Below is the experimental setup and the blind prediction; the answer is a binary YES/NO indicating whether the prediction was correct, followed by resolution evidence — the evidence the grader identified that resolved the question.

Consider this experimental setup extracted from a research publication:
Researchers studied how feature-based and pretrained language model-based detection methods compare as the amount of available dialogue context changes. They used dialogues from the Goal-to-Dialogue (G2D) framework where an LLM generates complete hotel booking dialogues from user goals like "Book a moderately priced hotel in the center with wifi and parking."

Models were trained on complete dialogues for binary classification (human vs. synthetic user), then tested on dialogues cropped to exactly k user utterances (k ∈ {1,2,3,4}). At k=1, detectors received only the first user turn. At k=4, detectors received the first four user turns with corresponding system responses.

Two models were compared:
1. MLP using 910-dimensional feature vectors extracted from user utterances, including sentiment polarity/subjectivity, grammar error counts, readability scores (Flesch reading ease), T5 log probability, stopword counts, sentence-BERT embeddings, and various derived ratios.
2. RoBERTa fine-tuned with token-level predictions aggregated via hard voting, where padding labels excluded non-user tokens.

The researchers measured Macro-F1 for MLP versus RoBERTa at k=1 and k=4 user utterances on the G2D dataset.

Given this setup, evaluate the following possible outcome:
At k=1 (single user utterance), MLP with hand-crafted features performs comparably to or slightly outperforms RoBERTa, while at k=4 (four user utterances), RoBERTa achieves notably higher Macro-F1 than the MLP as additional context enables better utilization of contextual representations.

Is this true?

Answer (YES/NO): NO